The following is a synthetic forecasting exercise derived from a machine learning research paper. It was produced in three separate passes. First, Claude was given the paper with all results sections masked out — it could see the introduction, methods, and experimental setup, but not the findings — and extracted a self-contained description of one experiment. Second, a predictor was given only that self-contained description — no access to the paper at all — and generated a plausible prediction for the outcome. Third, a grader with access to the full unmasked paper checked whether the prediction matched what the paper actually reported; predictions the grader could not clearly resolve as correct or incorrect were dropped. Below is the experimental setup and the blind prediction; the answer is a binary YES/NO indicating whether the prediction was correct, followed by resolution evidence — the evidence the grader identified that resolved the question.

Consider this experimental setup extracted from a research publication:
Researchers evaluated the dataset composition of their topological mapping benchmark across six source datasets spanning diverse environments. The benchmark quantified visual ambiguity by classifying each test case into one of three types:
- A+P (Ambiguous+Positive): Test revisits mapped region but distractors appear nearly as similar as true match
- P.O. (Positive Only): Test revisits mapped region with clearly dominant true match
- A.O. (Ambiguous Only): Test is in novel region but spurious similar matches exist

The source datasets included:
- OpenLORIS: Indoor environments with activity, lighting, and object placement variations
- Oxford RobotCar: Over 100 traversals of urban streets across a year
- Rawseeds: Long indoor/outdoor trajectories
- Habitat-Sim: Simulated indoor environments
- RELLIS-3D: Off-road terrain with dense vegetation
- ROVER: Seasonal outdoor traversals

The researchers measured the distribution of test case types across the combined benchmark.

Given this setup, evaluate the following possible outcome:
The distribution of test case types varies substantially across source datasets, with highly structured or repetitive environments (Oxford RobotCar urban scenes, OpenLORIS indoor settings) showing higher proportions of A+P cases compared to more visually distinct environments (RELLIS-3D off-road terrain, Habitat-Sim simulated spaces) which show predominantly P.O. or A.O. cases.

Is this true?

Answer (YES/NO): NO